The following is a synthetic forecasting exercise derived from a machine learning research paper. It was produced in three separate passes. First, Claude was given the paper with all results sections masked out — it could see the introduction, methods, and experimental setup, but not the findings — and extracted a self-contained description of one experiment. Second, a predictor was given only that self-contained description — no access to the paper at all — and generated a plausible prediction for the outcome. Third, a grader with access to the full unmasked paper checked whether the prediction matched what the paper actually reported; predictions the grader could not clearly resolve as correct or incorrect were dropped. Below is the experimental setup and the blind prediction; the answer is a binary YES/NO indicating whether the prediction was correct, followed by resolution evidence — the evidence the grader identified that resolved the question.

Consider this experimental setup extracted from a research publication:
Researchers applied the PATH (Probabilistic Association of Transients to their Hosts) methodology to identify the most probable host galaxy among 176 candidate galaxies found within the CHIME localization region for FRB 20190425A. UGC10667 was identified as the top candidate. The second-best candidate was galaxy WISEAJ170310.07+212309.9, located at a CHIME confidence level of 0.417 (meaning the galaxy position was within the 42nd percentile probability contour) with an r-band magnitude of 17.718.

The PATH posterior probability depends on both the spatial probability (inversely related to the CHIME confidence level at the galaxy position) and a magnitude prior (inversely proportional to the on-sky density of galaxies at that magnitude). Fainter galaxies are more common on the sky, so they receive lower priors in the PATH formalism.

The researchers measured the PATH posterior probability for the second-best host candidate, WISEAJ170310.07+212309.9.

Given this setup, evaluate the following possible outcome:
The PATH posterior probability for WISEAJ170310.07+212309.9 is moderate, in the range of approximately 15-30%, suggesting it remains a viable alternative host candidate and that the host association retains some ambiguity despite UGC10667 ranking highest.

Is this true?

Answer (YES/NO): NO